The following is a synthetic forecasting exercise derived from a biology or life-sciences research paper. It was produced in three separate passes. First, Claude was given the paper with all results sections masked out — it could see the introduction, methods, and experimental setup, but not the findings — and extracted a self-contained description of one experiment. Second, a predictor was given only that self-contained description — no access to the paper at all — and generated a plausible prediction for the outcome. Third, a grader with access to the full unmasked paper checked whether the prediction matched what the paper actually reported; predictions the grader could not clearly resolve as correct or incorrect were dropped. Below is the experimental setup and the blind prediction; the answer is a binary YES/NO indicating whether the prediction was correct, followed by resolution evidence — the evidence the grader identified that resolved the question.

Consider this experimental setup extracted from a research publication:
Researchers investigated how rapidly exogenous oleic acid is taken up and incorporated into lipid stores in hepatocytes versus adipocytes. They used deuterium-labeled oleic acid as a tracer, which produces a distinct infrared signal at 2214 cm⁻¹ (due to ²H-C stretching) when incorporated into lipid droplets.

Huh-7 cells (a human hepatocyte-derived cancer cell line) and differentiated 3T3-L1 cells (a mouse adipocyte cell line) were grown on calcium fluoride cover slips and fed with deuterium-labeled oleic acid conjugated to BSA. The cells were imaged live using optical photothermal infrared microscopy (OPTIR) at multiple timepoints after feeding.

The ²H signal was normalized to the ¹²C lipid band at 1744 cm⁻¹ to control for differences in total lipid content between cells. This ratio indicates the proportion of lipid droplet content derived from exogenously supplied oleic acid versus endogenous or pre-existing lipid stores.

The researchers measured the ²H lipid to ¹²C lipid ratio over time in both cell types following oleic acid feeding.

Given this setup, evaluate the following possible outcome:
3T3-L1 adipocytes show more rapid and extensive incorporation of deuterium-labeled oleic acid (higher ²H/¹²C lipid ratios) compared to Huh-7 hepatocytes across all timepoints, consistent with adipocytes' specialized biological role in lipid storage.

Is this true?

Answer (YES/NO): NO